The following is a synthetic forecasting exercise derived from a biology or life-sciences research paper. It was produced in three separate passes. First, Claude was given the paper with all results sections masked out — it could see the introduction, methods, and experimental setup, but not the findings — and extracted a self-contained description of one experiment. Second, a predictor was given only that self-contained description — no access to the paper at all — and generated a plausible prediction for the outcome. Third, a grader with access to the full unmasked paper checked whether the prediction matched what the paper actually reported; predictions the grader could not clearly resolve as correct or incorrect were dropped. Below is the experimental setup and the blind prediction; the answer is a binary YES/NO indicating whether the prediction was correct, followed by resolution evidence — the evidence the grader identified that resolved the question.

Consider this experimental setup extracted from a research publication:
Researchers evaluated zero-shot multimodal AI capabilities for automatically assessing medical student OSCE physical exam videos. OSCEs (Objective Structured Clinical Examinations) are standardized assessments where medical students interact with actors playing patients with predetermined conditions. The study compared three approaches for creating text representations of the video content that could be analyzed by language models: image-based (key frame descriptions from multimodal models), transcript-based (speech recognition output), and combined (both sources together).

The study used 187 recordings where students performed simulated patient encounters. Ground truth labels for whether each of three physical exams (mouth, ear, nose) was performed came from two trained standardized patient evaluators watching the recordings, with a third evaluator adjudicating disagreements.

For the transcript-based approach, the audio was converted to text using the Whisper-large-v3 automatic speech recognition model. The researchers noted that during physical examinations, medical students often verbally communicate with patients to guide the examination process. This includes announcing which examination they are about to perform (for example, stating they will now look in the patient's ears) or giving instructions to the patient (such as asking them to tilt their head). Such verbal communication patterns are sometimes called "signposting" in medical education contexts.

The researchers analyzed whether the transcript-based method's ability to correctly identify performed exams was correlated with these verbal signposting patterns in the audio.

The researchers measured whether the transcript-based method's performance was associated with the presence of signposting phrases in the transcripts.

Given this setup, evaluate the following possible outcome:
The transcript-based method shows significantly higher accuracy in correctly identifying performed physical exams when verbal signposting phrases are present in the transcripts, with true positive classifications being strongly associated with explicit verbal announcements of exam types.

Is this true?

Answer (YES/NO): YES